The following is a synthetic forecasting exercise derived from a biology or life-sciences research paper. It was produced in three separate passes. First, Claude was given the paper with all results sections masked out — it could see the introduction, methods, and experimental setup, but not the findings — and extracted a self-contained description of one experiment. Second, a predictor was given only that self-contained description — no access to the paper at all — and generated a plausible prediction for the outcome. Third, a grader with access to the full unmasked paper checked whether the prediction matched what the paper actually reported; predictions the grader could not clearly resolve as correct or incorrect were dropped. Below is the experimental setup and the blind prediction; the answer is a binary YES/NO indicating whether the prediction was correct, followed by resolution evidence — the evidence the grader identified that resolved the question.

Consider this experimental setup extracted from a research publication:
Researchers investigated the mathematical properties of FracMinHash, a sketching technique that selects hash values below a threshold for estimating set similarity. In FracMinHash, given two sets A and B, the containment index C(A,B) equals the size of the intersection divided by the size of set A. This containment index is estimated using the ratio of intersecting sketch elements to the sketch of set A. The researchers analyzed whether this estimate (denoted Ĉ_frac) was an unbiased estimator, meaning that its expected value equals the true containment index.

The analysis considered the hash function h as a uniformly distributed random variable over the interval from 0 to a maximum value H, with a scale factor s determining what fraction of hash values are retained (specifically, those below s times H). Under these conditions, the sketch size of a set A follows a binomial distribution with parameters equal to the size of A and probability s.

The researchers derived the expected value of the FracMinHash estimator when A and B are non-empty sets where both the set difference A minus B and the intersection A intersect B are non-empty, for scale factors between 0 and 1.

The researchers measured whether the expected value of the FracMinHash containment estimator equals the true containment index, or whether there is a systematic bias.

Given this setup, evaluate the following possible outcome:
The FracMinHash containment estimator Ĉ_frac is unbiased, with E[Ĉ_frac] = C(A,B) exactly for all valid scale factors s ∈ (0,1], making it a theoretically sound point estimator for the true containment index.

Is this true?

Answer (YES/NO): NO